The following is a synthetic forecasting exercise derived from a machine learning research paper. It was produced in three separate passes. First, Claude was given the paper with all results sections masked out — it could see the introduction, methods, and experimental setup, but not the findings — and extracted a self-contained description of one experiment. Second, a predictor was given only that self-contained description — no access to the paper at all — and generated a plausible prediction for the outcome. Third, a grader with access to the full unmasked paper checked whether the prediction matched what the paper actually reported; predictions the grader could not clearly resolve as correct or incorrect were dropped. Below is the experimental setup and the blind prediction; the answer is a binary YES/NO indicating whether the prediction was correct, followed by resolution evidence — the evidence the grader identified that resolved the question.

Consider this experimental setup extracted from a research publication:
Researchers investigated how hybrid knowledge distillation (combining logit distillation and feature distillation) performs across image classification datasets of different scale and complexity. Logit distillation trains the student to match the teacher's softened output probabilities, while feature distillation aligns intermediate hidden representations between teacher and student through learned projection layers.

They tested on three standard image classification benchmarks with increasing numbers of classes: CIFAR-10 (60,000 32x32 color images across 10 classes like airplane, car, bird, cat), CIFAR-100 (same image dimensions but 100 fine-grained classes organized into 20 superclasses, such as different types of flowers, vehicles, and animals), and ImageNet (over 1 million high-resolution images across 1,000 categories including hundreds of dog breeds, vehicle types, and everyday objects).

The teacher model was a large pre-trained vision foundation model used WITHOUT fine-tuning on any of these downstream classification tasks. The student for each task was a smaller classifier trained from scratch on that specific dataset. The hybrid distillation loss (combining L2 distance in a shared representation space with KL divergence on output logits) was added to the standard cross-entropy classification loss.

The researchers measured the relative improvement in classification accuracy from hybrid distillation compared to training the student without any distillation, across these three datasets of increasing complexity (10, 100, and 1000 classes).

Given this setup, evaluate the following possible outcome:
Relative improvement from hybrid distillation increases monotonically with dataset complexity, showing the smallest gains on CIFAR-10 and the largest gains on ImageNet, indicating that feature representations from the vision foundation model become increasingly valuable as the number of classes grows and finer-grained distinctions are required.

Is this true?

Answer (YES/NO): NO